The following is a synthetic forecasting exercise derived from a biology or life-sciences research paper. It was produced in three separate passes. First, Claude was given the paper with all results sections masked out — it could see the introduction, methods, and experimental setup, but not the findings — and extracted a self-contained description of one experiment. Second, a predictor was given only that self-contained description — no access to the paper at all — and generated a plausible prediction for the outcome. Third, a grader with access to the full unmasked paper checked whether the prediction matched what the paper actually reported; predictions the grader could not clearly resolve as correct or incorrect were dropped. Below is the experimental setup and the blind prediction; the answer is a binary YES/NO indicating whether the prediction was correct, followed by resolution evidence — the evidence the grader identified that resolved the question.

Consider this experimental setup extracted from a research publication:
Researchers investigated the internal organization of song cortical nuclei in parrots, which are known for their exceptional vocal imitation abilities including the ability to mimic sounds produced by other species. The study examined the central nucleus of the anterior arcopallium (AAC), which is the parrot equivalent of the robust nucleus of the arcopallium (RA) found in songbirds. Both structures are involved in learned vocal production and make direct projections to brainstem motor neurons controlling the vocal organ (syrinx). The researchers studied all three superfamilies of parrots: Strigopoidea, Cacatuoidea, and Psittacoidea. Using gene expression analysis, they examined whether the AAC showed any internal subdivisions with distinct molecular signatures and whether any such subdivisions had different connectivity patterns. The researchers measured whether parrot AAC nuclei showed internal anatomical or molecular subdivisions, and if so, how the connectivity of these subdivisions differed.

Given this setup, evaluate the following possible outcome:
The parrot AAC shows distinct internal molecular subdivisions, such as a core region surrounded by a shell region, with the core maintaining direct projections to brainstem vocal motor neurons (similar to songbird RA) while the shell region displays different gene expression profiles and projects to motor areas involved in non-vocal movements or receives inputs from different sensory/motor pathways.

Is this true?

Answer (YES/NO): NO